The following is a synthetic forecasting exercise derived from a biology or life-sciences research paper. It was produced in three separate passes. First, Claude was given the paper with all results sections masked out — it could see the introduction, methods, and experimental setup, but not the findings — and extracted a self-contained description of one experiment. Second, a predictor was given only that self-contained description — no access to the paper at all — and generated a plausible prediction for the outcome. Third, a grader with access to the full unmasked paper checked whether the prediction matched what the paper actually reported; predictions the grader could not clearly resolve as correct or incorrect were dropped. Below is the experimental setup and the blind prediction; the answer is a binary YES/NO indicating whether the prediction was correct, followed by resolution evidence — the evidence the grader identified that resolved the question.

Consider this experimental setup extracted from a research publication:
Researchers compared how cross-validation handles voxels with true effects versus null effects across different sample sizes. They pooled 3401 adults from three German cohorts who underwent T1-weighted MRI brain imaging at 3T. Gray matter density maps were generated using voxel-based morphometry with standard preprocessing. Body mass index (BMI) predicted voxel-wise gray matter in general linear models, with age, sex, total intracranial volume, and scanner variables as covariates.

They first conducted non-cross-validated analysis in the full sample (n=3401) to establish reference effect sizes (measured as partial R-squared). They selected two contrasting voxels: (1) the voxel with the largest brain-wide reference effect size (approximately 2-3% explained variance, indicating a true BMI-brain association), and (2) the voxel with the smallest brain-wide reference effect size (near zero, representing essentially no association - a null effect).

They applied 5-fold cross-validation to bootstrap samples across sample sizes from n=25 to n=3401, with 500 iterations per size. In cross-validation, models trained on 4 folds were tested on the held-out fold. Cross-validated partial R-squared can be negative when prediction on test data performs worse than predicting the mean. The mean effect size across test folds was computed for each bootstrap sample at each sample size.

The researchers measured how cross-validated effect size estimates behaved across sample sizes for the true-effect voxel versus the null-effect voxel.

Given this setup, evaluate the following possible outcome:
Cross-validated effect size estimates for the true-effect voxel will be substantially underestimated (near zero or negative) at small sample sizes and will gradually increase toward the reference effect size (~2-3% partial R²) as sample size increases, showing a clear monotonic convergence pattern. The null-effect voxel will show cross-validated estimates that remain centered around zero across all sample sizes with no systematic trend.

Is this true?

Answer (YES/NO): NO